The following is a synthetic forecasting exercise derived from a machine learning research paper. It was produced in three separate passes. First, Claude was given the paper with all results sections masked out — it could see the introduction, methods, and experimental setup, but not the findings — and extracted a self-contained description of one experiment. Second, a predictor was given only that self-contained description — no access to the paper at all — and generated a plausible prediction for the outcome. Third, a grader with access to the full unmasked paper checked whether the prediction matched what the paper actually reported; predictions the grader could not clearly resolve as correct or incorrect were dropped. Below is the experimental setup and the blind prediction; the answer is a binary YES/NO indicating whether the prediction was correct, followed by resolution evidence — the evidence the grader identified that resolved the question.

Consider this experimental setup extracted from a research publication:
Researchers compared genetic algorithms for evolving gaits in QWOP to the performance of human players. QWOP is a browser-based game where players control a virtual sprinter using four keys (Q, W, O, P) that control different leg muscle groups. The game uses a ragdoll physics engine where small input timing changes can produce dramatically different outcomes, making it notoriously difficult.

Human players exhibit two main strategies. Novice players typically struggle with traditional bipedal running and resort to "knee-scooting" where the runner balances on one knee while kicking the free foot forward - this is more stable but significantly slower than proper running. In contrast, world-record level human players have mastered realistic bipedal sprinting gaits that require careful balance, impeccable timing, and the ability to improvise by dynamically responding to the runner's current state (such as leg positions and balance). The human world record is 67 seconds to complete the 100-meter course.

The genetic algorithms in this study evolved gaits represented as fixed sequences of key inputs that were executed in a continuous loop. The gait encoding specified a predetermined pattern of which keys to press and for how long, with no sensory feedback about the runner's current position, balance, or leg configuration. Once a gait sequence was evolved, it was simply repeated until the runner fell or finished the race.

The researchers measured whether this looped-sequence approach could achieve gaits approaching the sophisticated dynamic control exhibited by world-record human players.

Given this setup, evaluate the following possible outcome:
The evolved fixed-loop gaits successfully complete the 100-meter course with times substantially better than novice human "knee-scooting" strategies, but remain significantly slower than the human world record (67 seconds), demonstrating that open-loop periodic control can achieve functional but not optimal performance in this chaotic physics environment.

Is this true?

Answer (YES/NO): NO